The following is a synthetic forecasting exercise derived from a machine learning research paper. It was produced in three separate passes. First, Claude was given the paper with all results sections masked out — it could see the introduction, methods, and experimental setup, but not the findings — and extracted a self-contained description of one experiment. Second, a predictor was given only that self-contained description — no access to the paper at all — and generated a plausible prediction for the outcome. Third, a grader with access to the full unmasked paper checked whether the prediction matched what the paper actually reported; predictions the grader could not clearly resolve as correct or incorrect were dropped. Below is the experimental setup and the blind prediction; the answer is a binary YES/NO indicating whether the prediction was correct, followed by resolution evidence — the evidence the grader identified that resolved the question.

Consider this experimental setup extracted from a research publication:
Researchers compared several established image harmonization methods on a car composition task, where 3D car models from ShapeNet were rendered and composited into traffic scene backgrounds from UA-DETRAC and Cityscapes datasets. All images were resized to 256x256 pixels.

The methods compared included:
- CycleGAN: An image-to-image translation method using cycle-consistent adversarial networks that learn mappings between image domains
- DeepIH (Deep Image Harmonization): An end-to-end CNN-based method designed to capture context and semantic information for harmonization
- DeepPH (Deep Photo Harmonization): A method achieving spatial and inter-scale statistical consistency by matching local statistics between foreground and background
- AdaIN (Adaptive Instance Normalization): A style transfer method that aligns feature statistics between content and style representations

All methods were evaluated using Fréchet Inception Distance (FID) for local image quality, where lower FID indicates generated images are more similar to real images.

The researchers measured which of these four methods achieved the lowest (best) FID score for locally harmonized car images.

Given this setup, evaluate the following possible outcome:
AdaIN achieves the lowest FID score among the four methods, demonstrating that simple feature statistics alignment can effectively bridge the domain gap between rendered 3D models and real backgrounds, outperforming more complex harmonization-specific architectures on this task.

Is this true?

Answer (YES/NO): YES